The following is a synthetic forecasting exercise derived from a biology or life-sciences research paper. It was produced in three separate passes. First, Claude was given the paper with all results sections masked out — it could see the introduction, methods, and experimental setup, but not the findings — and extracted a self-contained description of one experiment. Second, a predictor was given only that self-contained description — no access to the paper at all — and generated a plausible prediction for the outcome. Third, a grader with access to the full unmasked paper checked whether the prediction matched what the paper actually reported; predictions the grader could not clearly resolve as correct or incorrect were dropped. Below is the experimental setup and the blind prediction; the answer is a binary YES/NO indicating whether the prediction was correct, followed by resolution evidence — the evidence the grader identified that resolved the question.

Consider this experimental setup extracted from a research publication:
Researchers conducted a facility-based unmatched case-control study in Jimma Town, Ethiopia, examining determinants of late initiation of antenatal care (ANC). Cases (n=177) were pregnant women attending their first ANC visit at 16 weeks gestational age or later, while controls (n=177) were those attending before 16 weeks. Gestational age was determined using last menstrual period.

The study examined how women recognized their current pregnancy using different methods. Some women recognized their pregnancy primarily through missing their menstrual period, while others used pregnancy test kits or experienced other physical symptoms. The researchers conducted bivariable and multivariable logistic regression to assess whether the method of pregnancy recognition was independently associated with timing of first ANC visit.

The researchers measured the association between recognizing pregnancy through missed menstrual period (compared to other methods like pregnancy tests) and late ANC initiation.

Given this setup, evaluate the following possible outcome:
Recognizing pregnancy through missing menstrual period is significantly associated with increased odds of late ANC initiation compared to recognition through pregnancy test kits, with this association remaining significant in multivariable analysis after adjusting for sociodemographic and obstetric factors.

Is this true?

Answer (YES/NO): YES